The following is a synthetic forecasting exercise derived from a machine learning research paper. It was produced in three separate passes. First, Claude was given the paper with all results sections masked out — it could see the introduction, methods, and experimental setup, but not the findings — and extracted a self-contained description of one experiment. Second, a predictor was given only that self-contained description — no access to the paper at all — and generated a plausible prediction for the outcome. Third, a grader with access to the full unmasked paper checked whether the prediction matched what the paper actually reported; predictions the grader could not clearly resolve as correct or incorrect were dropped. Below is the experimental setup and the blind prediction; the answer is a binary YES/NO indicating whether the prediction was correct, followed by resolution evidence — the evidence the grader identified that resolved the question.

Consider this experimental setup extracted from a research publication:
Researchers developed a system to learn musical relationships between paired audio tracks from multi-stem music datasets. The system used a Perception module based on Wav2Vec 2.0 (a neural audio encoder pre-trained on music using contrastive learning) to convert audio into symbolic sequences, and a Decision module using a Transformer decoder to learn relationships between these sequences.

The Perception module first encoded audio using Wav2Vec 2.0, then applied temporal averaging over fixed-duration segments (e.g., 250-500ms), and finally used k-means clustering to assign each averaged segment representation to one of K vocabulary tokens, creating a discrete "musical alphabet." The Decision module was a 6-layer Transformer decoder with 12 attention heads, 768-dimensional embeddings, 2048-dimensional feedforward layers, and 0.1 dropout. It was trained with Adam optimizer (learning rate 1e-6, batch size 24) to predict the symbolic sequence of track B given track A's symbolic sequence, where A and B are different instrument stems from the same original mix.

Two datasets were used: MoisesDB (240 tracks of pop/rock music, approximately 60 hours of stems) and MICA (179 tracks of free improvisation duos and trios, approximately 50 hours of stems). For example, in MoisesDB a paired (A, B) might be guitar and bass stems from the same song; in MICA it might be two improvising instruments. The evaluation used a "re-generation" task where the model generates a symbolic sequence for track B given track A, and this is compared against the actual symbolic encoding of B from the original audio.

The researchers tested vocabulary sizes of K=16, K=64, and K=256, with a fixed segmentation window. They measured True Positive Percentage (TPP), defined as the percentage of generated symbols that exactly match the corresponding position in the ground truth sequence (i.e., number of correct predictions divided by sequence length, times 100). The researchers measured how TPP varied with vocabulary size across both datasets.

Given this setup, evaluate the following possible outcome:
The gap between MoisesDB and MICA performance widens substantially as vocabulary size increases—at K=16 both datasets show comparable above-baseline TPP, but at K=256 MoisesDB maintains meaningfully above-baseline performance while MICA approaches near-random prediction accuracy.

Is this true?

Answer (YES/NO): NO